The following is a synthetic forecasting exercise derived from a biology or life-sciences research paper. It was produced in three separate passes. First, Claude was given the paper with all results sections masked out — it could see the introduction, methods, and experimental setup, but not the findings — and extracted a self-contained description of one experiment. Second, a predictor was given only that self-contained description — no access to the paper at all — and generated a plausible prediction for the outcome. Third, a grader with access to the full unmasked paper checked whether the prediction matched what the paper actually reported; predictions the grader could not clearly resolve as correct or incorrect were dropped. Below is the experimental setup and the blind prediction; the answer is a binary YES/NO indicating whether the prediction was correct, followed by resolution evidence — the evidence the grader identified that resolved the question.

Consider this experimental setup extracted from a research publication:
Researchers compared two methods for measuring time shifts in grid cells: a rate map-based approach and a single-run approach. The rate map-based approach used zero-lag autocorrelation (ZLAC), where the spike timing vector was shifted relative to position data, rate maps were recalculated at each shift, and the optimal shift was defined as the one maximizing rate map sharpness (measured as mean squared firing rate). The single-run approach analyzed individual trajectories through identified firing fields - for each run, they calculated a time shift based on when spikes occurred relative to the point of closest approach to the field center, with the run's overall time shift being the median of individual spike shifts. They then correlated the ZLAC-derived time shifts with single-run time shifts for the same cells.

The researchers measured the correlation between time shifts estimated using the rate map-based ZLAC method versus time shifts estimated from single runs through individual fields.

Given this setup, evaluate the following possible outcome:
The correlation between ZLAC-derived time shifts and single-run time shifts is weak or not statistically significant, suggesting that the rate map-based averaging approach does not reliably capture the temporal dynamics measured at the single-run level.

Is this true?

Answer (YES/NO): NO